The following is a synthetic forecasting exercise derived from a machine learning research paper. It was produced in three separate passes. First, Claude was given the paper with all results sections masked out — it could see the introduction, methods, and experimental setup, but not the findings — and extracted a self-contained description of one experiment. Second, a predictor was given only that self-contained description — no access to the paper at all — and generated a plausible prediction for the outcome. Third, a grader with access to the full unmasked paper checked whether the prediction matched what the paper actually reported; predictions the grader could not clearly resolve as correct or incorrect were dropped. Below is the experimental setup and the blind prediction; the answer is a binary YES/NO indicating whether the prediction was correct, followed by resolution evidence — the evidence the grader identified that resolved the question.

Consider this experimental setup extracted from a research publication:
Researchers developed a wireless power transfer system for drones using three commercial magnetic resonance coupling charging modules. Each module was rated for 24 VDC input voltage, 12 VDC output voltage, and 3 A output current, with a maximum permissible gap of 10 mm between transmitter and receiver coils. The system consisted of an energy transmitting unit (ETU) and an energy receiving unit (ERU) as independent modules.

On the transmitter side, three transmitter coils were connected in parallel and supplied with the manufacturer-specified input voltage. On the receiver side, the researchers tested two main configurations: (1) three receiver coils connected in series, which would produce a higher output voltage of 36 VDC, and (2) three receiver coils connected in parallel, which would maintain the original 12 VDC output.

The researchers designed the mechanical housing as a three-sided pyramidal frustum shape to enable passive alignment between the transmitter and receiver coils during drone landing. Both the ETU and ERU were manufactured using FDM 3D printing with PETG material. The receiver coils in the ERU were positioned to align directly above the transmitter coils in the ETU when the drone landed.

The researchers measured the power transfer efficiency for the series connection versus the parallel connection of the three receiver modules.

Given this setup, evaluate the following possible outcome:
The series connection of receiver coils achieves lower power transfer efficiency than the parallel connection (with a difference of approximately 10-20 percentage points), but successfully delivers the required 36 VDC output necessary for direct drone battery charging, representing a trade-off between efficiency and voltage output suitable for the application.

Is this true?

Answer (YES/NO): NO